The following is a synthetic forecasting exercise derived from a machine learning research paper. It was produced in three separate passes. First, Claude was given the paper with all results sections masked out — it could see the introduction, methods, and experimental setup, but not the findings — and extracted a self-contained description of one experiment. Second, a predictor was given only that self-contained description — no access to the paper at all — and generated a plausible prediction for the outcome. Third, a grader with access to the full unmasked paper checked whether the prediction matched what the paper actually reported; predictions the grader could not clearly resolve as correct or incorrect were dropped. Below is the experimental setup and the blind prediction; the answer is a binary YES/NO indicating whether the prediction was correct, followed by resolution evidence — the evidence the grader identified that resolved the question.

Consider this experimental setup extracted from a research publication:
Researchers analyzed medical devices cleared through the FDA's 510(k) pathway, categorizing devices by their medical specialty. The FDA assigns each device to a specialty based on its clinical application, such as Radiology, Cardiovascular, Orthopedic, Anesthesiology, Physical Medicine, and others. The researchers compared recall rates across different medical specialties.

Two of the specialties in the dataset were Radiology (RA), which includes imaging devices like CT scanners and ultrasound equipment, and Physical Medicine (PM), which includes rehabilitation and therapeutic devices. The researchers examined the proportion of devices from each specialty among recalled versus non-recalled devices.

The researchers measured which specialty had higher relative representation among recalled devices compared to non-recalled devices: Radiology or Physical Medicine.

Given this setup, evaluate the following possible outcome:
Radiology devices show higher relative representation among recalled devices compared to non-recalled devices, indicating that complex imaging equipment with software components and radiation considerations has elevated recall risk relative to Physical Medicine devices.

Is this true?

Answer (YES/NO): YES